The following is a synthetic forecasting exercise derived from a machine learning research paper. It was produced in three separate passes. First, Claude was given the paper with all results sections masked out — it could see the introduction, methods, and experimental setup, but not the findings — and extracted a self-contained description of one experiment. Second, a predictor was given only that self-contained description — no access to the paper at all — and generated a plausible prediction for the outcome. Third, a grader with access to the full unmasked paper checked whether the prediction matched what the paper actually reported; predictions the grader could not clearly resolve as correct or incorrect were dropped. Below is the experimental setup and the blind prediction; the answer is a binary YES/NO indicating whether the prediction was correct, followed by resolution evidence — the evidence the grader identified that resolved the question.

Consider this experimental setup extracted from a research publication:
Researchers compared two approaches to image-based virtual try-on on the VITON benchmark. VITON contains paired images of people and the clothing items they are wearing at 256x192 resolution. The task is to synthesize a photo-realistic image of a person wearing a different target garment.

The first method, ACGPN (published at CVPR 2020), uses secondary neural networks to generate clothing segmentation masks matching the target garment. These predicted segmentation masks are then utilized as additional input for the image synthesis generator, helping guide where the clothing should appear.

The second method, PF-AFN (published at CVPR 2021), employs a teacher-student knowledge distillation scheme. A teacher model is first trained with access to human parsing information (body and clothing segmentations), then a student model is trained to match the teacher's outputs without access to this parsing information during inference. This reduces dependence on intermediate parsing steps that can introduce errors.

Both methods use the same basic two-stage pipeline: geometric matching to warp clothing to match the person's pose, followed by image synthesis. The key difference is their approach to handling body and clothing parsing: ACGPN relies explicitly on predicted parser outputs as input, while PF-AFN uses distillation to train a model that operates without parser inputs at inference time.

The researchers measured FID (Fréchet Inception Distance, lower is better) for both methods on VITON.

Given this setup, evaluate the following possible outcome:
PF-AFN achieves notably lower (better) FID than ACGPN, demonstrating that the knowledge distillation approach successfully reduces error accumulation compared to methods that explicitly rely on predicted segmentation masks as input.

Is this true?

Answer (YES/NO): YES